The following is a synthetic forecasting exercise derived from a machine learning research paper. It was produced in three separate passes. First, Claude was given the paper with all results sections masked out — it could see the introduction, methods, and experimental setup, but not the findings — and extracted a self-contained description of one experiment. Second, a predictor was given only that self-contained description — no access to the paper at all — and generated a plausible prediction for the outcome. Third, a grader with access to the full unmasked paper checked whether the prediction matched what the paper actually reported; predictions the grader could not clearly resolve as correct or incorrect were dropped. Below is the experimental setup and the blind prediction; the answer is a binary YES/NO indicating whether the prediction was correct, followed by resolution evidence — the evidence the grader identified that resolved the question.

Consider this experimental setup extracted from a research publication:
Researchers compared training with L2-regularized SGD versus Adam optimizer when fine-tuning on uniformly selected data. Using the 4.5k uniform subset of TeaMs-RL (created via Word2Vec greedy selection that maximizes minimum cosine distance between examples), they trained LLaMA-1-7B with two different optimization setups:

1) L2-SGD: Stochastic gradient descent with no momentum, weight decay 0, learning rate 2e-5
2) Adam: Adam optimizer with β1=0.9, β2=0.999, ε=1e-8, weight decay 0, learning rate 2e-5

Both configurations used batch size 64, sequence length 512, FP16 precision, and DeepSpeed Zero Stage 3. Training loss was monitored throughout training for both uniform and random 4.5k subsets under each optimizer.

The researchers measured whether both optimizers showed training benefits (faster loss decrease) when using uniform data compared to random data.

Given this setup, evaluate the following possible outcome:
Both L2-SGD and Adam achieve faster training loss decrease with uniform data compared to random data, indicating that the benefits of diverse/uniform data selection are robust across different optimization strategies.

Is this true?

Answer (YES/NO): YES